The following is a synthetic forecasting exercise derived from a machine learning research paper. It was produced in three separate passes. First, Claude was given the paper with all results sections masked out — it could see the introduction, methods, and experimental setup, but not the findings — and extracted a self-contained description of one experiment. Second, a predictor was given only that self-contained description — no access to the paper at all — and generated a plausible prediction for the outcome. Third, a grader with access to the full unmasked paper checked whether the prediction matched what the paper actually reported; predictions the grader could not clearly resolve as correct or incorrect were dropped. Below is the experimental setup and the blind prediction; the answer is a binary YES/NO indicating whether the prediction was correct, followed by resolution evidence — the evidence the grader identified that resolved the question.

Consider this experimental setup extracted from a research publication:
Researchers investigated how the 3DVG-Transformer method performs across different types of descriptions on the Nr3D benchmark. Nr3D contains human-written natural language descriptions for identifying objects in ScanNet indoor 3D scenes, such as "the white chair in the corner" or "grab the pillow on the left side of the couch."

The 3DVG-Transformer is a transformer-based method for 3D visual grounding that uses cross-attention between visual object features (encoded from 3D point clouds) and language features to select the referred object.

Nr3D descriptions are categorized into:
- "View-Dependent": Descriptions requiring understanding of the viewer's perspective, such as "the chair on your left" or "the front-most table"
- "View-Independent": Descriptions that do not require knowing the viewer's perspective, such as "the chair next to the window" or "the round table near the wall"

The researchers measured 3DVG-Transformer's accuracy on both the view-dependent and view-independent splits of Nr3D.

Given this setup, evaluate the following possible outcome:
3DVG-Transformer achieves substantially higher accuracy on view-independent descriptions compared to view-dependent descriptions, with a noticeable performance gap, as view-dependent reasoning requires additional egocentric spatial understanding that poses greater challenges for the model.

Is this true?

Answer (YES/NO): YES